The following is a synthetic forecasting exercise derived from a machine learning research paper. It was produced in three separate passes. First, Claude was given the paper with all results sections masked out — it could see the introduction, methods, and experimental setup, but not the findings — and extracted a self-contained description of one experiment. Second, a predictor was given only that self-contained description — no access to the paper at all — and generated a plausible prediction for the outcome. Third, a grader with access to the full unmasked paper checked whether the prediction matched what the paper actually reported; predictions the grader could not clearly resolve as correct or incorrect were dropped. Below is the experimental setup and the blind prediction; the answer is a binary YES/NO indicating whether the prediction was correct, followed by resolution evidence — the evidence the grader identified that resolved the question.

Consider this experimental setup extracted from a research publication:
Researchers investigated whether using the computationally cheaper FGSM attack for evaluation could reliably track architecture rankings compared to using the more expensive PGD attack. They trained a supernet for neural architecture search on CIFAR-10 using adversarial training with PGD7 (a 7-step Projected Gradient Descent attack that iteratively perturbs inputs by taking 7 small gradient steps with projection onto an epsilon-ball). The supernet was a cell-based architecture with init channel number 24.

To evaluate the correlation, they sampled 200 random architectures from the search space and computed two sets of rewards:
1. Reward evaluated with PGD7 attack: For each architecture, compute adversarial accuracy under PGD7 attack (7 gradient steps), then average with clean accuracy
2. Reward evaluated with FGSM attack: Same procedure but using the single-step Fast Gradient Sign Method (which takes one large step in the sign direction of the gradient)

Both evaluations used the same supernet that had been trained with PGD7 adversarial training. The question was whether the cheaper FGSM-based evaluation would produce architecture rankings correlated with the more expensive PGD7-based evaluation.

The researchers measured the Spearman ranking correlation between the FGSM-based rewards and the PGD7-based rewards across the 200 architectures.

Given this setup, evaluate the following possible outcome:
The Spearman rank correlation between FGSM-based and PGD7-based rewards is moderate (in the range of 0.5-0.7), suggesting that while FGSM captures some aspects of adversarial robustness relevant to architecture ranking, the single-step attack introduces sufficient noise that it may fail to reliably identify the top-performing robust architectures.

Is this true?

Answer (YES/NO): NO